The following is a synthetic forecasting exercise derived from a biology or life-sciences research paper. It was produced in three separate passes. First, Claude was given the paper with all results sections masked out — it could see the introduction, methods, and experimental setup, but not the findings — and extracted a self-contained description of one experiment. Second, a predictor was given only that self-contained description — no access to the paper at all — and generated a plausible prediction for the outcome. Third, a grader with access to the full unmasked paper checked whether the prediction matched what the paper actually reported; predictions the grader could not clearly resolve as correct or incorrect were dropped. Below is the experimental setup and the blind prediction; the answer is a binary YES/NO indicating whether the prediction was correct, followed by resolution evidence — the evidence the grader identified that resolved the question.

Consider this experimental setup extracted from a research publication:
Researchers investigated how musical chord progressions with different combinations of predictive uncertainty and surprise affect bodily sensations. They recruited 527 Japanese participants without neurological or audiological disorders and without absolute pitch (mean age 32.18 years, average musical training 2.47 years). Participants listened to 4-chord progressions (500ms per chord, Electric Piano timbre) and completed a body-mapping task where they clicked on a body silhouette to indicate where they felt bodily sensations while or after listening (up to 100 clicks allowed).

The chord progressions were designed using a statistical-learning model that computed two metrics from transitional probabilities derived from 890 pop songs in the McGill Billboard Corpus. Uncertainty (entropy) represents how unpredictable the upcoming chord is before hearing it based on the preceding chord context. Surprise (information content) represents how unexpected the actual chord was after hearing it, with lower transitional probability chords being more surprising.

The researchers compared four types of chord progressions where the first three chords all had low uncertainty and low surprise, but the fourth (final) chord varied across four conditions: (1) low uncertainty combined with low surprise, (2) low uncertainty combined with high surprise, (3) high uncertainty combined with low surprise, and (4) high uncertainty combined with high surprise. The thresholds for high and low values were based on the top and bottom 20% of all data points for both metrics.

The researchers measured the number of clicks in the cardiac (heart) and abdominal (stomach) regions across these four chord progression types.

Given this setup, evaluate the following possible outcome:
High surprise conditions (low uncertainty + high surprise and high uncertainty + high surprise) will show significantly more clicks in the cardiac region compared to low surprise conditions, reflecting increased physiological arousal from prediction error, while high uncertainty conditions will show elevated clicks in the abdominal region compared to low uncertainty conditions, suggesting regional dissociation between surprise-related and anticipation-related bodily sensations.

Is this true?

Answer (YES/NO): NO